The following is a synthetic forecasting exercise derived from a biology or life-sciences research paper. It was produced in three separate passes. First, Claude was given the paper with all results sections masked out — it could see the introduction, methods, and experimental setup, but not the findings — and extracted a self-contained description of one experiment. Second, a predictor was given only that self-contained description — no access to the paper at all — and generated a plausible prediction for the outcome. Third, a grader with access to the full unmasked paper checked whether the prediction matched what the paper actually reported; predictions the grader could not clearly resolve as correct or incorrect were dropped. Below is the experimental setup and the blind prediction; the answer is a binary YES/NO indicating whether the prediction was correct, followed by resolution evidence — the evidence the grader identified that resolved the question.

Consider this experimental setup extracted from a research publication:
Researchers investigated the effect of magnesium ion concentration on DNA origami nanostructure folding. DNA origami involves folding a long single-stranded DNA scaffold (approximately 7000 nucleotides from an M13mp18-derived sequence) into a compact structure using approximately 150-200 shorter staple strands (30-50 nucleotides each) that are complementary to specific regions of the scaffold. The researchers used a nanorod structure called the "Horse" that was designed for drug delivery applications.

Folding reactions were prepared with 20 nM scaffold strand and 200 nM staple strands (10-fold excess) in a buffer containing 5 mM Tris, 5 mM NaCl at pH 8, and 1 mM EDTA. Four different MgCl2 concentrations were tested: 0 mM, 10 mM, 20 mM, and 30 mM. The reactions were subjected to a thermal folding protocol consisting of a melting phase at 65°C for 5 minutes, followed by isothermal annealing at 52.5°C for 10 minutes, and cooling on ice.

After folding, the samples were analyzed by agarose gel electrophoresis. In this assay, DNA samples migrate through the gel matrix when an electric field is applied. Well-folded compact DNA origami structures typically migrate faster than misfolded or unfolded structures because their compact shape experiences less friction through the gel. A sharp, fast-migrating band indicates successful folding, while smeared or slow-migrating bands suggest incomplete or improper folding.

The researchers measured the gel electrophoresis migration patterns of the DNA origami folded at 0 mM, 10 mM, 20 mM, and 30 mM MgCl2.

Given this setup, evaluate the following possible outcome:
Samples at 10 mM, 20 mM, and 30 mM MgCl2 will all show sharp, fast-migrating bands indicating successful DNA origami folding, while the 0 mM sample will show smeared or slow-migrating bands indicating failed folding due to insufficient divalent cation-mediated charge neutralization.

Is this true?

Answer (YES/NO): NO